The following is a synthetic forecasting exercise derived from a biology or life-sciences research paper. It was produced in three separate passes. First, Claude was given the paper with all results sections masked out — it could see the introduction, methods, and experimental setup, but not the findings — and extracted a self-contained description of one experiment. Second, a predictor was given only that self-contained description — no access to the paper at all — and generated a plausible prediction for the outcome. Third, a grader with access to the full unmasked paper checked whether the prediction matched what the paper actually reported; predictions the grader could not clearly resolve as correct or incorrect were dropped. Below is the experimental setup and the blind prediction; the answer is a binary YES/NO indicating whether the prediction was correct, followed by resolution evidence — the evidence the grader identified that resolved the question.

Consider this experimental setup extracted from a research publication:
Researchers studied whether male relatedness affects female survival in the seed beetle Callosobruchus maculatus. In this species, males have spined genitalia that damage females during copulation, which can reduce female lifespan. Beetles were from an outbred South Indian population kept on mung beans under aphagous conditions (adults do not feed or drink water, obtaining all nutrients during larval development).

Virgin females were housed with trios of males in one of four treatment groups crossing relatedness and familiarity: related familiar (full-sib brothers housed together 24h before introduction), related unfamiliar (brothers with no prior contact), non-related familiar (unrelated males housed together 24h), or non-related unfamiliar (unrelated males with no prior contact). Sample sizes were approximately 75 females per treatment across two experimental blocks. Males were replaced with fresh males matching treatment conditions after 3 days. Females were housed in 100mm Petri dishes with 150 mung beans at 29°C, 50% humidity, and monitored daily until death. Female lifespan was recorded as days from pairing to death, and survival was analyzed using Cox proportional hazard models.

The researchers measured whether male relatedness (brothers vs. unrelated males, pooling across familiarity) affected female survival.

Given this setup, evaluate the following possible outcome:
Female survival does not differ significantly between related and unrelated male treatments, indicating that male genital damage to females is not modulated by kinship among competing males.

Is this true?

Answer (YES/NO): NO